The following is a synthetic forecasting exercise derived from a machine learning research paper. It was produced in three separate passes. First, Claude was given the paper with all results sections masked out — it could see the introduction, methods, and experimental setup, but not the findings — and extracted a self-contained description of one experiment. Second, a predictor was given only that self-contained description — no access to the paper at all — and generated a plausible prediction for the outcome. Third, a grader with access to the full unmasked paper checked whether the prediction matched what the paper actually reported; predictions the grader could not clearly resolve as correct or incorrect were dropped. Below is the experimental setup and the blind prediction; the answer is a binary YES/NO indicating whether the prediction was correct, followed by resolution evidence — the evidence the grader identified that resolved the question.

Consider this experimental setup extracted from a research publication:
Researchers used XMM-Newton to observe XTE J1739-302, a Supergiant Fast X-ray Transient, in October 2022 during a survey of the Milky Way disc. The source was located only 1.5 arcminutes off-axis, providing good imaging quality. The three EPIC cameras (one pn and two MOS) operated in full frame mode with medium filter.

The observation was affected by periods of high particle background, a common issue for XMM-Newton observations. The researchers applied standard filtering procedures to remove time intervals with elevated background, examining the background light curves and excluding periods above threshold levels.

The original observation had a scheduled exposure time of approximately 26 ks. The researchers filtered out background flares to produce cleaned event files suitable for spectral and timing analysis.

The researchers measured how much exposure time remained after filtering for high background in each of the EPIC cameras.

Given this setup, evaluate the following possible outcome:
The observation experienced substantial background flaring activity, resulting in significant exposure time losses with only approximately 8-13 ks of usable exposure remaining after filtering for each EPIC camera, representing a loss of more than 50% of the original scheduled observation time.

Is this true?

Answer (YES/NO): NO